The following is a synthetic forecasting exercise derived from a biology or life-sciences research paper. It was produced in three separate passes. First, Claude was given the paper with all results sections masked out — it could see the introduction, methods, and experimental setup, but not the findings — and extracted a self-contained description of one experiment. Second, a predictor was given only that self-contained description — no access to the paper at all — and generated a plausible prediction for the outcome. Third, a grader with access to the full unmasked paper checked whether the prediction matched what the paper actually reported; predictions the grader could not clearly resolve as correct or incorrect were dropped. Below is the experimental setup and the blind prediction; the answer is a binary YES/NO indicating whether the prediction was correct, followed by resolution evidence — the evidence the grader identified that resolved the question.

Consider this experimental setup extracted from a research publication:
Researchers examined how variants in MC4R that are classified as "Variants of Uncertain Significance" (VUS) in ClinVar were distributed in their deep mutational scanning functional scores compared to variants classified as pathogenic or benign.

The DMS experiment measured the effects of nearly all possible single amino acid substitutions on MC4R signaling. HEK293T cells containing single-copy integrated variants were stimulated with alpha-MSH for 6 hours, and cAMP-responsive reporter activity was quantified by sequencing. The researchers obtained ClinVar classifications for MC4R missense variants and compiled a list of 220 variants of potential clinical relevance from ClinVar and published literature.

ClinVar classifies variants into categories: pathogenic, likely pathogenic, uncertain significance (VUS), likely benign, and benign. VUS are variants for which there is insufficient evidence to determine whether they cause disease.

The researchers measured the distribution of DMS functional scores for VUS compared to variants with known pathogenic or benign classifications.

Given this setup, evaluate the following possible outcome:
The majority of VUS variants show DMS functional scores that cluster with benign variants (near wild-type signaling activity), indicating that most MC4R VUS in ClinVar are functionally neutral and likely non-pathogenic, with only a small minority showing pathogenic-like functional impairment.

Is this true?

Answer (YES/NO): NO